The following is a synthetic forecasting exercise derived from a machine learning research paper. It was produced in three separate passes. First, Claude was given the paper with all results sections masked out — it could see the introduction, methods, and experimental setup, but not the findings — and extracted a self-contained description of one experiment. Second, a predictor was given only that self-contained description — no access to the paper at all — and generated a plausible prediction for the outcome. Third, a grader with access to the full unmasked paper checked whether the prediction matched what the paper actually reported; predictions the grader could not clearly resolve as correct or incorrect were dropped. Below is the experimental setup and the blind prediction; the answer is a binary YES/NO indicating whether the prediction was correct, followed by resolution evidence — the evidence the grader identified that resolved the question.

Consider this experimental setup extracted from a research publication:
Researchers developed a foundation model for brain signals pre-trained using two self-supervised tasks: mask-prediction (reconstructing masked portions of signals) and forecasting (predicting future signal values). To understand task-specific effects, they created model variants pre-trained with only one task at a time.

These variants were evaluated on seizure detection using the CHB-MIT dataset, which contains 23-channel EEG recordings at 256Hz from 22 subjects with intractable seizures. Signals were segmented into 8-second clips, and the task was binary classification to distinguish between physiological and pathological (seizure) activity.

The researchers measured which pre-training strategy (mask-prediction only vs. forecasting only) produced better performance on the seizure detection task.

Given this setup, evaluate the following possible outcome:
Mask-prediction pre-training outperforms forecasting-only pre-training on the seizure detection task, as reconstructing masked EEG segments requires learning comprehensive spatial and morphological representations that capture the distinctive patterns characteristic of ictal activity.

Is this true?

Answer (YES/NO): NO